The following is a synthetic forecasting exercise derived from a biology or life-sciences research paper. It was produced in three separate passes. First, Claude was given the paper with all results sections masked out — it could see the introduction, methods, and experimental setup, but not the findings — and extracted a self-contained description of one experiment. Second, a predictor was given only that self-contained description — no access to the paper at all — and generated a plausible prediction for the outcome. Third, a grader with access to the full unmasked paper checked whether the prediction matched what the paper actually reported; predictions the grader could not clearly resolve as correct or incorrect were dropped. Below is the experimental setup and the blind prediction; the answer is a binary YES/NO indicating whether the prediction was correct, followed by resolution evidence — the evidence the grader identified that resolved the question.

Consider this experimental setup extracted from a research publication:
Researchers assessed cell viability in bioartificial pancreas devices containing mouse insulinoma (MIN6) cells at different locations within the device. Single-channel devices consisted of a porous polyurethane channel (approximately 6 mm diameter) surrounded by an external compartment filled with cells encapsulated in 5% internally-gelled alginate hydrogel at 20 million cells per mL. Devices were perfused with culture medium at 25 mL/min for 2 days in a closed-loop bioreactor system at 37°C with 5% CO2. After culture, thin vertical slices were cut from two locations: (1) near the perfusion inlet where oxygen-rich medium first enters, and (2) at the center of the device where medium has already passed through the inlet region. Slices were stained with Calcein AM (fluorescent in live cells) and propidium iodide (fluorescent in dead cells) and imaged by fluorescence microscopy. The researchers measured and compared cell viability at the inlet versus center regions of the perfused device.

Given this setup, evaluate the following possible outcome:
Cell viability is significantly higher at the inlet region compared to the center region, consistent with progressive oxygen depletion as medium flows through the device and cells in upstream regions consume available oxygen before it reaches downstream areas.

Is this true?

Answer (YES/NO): NO